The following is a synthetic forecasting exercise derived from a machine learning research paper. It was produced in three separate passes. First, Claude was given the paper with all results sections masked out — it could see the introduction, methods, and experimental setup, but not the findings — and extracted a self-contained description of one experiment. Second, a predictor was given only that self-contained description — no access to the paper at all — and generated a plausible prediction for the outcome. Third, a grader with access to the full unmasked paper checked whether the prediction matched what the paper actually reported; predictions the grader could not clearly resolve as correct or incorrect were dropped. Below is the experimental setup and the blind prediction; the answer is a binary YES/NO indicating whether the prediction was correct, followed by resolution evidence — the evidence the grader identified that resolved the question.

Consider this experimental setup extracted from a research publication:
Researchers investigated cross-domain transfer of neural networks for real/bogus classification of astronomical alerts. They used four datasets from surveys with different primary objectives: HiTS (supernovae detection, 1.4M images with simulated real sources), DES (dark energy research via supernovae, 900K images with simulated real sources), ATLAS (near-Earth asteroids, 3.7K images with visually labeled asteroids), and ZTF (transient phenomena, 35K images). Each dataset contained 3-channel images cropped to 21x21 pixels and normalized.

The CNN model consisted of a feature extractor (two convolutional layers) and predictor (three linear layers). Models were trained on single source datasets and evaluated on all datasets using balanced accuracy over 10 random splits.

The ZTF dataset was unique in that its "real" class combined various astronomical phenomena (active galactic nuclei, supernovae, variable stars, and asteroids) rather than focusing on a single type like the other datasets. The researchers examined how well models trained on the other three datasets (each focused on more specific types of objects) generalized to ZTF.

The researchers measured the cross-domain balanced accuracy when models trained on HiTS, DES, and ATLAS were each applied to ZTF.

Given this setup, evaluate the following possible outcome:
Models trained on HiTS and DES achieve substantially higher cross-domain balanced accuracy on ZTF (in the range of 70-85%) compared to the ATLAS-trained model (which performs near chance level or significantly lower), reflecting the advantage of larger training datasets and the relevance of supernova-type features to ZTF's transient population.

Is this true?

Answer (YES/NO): NO